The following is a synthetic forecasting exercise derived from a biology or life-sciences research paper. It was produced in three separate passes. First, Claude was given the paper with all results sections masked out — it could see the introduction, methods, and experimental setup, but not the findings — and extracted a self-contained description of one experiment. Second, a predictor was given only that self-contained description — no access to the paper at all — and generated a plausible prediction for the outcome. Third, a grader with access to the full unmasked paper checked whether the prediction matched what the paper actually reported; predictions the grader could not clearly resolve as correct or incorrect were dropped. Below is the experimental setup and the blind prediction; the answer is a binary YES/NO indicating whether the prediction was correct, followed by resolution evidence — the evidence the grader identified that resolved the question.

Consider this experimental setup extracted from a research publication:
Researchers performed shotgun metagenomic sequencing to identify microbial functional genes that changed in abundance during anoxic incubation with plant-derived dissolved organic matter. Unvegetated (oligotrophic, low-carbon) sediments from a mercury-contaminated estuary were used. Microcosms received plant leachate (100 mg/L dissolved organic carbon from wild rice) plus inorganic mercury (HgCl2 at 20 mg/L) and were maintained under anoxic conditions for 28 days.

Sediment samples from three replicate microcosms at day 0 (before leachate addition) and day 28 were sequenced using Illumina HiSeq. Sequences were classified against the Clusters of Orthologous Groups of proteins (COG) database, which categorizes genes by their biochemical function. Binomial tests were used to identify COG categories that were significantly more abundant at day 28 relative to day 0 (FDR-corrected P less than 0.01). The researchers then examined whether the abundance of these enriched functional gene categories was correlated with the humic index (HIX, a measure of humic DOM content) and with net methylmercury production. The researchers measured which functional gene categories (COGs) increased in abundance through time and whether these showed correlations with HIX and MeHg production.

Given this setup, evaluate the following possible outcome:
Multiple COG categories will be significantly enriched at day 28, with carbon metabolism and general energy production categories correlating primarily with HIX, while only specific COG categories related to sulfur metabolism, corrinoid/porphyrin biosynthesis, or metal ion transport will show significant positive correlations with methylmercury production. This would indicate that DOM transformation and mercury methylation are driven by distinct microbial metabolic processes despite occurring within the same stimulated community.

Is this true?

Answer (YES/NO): NO